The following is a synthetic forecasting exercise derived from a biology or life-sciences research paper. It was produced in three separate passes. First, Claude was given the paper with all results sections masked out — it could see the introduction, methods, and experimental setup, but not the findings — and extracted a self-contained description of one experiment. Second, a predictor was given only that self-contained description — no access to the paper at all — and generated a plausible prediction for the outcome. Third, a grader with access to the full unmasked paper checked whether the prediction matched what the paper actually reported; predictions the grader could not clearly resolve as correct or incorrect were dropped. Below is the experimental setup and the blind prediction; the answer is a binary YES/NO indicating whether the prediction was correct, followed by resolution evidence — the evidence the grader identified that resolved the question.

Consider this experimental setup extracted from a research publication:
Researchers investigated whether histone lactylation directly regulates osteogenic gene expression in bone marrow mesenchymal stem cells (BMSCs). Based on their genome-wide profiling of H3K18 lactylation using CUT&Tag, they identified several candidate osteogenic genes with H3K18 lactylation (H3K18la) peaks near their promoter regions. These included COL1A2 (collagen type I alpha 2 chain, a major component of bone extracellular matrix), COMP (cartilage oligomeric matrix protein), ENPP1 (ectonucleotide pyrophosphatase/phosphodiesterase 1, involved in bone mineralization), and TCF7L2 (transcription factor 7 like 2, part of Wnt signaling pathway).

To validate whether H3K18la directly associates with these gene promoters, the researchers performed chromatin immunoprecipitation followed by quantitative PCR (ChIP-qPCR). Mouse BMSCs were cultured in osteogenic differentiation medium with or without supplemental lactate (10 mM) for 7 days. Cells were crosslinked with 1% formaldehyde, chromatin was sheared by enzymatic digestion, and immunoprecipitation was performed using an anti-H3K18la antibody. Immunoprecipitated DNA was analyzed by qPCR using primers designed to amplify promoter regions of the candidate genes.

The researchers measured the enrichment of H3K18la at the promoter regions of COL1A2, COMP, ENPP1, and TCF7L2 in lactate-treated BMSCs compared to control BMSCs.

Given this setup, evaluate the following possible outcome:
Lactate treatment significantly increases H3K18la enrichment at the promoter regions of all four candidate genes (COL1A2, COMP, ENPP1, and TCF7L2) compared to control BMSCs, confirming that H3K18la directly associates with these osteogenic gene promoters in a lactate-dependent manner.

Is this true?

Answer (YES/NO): YES